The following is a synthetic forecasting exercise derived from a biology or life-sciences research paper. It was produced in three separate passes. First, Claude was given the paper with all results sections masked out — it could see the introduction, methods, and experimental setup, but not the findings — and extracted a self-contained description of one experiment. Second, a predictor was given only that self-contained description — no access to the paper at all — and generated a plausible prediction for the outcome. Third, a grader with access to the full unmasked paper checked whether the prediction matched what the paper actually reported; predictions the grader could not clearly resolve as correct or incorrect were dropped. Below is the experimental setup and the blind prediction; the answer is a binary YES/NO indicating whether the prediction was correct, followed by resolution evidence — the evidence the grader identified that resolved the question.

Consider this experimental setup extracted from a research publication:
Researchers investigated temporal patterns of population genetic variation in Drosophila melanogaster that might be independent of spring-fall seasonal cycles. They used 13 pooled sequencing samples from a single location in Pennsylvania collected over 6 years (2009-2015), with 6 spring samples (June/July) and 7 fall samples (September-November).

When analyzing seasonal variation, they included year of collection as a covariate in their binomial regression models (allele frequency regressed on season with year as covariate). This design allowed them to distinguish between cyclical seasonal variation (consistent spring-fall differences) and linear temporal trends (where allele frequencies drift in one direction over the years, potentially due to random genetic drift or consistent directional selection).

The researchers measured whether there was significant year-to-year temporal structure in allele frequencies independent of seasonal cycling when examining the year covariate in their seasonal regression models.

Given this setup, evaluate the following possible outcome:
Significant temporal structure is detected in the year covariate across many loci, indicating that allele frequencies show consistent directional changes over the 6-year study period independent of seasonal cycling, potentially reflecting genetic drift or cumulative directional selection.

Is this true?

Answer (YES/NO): YES